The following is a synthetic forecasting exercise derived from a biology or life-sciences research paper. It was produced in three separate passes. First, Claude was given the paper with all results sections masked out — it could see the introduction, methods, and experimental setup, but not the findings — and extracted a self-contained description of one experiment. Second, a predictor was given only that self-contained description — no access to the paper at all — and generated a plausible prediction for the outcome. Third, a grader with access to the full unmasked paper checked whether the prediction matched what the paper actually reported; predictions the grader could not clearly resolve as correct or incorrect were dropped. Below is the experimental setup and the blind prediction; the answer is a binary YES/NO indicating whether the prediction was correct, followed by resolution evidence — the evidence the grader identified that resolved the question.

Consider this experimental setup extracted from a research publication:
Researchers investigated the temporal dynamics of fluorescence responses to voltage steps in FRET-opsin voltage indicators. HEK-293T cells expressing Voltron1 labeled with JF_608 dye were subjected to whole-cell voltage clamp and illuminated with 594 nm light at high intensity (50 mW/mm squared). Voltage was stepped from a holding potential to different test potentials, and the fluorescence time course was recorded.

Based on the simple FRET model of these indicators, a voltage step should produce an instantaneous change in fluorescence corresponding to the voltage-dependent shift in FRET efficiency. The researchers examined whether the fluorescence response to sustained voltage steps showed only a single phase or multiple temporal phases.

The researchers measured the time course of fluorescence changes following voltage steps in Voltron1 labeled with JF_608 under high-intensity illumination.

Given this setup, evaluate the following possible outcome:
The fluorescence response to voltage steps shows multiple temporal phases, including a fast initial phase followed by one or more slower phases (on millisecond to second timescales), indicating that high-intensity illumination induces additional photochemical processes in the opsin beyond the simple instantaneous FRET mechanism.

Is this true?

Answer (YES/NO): YES